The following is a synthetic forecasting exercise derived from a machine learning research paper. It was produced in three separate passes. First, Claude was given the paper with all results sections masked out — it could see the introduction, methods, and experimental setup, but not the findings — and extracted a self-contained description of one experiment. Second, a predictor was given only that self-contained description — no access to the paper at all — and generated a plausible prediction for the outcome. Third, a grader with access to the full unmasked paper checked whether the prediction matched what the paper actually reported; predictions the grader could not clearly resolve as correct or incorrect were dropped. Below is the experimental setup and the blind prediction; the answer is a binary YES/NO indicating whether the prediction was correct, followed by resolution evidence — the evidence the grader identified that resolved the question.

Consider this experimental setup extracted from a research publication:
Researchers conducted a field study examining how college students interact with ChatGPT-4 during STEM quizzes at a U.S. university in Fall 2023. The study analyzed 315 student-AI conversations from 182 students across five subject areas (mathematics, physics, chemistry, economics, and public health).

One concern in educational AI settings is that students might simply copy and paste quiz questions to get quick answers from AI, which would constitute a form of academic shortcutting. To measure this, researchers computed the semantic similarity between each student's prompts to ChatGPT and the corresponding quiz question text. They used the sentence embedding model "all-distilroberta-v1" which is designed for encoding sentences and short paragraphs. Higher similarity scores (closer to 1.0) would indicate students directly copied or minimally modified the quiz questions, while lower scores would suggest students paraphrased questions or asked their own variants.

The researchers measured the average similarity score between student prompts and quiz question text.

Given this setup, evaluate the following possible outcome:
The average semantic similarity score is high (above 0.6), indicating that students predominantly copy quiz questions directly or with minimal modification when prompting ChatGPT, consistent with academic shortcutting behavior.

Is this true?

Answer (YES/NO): NO